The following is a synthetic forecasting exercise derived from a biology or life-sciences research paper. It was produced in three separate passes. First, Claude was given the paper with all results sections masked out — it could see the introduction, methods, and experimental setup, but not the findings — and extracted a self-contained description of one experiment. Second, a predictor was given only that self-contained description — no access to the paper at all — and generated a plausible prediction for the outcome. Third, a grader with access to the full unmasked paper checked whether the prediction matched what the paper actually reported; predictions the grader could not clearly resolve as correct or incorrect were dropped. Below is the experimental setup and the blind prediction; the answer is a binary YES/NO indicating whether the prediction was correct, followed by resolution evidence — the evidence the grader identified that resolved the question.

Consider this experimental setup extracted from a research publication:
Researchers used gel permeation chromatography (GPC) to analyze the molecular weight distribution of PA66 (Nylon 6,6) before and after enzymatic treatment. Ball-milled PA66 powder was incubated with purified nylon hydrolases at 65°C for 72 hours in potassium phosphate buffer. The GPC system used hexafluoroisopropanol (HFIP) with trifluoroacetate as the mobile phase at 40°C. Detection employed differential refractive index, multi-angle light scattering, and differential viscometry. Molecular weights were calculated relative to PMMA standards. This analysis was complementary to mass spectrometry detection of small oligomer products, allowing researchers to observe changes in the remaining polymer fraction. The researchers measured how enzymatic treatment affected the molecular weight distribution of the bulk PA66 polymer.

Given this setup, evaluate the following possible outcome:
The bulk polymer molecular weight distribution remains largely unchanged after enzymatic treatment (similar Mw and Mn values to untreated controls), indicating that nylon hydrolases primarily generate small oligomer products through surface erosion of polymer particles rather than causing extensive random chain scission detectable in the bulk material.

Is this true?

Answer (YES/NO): NO